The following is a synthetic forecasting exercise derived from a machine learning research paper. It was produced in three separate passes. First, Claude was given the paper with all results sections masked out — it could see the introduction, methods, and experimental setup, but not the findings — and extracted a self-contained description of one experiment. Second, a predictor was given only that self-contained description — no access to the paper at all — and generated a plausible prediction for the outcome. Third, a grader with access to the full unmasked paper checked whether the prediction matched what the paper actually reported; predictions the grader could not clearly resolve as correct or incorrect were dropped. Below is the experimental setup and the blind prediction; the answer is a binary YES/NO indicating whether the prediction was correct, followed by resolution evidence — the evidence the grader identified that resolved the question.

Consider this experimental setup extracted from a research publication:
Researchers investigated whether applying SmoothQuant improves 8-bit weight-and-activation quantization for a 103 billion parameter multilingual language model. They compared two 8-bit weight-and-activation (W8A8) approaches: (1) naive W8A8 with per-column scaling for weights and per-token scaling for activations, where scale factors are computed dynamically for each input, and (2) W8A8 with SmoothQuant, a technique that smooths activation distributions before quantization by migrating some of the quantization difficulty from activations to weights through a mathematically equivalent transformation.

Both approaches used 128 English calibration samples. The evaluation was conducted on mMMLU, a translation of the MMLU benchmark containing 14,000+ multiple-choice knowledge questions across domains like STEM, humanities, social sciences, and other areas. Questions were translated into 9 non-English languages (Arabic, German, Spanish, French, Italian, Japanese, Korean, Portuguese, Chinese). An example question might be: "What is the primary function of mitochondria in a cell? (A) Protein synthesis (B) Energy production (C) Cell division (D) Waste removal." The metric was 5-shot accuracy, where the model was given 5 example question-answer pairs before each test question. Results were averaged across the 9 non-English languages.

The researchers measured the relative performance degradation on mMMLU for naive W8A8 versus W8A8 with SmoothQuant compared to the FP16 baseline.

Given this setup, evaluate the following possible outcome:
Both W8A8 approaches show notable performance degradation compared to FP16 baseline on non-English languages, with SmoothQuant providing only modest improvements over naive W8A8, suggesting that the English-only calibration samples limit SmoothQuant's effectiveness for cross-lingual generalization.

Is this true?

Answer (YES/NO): NO